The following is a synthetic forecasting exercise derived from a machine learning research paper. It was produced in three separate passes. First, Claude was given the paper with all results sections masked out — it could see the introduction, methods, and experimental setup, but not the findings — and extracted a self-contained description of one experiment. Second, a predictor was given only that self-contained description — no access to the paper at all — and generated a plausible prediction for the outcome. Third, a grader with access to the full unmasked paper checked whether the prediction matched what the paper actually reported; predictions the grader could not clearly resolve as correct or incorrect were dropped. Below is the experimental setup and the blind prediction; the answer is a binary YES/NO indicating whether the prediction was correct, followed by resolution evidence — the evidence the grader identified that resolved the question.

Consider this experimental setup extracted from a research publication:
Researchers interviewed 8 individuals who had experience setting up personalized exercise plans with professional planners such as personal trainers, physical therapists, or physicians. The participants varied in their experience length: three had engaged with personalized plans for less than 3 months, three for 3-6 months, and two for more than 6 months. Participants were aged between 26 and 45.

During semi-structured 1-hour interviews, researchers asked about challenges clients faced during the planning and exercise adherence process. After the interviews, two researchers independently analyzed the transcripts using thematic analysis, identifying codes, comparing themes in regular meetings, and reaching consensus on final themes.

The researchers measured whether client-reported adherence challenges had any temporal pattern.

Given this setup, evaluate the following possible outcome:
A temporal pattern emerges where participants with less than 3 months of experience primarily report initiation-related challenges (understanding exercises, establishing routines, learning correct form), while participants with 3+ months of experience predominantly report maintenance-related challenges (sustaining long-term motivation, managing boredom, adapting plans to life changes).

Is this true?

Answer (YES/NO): NO